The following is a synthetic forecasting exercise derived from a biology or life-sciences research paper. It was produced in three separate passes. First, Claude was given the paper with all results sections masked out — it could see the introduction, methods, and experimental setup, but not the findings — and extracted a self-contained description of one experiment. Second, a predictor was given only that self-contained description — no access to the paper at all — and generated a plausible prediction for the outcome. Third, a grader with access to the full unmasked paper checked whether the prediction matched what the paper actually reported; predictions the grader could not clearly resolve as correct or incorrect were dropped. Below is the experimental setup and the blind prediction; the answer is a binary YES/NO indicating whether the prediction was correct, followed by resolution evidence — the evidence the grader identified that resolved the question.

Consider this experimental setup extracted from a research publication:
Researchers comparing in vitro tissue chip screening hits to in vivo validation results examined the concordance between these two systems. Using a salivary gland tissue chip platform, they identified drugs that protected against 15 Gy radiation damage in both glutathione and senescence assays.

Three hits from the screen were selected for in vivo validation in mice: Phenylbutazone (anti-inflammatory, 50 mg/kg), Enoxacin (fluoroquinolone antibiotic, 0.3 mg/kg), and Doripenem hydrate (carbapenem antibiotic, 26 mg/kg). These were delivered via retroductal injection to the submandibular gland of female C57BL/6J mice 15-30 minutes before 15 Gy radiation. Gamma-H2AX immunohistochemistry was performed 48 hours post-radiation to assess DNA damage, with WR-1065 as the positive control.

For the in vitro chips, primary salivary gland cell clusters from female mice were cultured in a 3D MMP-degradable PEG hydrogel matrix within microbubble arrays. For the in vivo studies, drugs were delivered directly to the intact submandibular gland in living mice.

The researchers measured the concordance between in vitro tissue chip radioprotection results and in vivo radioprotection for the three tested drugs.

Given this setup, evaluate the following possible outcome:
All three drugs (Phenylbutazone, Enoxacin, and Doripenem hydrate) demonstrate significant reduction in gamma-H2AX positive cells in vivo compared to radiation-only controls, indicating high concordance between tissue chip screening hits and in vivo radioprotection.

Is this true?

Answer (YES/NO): NO